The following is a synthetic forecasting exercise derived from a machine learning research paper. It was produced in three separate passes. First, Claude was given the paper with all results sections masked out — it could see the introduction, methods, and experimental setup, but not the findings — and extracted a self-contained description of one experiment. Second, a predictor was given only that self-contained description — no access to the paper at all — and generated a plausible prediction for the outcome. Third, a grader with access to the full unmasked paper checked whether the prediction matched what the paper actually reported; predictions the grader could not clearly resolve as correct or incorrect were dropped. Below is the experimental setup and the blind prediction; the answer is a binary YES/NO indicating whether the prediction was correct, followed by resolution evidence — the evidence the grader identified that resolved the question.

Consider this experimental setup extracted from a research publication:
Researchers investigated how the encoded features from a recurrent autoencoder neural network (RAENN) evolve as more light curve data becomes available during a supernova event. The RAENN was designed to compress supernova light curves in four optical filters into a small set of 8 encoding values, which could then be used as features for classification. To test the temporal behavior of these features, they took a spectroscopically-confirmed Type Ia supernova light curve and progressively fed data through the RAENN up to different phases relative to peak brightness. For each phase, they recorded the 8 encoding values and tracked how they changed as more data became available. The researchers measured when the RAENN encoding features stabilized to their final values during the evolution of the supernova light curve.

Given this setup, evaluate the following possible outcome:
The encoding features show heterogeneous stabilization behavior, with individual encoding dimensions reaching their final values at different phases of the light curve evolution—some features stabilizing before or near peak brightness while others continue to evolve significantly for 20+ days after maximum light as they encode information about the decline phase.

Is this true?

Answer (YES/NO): NO